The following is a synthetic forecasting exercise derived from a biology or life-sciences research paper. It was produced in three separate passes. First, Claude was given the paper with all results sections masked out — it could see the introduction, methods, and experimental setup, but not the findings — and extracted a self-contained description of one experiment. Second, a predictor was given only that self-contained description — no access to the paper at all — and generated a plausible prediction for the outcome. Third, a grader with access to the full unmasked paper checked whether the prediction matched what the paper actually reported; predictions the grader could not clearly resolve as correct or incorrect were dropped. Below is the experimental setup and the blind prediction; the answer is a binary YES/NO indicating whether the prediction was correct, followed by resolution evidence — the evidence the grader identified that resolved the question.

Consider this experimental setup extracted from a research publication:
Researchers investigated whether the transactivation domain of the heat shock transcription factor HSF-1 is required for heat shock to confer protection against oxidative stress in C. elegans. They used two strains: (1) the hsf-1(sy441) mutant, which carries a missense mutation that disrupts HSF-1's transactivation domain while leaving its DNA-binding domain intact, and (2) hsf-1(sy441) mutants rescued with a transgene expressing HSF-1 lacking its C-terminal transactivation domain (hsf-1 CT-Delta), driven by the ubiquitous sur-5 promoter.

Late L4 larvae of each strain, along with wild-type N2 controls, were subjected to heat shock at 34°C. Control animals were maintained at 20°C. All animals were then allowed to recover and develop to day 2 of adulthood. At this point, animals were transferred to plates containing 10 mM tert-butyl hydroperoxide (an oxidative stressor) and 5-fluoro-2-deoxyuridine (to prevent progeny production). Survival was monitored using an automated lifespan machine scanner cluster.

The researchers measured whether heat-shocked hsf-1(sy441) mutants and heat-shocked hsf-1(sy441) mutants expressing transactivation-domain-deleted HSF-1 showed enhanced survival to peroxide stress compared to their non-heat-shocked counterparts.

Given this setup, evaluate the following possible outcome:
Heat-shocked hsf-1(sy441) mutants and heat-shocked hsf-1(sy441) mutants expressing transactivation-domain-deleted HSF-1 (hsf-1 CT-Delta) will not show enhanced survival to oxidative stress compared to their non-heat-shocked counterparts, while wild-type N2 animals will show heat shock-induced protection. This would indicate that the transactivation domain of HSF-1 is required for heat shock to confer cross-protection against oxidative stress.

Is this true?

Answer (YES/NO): NO